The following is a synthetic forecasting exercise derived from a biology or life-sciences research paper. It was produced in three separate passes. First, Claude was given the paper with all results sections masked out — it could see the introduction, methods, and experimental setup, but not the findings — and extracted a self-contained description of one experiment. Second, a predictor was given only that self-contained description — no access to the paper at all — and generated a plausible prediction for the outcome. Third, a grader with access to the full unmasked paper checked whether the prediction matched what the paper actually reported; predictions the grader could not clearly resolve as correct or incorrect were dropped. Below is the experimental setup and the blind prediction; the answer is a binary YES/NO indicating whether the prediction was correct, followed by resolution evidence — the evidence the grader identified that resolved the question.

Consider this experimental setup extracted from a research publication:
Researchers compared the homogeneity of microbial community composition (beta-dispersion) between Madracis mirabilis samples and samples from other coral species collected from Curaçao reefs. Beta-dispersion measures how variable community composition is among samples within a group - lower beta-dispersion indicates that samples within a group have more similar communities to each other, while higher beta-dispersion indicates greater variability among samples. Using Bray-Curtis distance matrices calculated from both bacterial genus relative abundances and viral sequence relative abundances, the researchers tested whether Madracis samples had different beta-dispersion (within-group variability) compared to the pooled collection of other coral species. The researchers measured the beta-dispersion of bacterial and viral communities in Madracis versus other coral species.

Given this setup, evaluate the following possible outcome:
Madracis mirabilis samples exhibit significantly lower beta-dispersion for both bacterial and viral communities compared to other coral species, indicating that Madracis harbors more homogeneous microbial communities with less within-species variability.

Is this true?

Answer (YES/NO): NO